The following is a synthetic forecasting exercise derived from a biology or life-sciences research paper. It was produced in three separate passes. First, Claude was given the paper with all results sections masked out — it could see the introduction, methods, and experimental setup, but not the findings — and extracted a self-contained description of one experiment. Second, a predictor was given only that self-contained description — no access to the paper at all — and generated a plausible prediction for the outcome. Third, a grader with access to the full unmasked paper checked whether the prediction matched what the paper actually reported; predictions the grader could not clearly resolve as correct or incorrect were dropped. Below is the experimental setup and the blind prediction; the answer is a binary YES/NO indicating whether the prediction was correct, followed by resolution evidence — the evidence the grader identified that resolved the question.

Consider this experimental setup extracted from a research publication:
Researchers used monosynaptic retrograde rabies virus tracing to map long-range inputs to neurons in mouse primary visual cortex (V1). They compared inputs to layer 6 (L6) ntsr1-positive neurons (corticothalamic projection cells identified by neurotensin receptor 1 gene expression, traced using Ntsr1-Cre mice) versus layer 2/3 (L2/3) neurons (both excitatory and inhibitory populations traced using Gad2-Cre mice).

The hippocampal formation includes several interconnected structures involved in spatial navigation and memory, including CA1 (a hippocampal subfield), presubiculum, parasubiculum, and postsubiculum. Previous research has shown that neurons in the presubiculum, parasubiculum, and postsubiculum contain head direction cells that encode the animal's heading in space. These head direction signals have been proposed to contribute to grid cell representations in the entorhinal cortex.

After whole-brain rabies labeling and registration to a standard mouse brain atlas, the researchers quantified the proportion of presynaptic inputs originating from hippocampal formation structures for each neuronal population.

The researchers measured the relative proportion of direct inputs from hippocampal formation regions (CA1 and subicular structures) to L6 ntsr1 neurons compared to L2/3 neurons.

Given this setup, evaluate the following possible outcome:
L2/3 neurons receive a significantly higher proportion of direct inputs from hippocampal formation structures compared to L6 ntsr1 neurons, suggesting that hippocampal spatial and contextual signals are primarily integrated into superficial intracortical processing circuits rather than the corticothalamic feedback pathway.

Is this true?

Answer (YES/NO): NO